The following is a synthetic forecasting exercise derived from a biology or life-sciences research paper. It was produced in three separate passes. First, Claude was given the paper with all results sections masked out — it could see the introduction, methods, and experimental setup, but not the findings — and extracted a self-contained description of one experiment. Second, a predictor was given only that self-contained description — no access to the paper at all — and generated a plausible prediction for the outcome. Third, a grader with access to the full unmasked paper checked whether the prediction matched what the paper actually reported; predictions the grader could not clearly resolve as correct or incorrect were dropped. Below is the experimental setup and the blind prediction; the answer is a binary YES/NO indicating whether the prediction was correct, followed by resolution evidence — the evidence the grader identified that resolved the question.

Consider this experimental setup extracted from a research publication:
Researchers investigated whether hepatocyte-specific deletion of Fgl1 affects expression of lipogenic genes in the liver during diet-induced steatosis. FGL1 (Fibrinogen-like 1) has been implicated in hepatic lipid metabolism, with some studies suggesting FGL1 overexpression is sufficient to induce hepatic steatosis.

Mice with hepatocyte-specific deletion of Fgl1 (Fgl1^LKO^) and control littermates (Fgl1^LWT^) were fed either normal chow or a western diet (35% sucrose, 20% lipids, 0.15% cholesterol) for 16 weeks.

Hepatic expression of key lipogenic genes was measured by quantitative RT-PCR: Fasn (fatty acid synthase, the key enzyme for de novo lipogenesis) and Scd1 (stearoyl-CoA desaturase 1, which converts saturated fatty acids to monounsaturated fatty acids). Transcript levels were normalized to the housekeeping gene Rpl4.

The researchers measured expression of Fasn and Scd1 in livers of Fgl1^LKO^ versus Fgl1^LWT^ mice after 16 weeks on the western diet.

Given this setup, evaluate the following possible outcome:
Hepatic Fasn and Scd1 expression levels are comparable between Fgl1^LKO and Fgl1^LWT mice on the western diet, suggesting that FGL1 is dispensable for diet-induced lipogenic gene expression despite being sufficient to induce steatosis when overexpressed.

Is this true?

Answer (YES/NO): YES